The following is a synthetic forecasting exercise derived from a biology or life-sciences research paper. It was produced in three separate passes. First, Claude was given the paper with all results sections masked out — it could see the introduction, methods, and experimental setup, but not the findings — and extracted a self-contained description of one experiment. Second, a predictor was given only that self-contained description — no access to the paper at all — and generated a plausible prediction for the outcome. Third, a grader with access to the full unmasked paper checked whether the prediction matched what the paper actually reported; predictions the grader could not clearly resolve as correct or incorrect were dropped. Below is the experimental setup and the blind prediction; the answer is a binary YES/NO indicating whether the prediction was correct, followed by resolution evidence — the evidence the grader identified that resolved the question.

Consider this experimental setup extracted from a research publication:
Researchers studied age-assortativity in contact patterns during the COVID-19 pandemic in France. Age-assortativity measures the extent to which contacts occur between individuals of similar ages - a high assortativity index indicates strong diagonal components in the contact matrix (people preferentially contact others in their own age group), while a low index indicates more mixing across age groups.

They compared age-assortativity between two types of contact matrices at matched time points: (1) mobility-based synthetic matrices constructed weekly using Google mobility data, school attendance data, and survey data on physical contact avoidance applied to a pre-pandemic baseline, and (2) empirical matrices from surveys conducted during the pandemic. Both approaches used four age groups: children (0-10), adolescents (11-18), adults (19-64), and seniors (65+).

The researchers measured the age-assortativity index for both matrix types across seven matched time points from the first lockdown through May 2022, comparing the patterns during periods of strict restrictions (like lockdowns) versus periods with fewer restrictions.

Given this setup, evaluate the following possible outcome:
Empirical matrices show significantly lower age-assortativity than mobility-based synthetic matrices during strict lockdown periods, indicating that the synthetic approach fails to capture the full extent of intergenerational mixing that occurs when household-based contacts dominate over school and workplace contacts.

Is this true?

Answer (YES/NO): NO